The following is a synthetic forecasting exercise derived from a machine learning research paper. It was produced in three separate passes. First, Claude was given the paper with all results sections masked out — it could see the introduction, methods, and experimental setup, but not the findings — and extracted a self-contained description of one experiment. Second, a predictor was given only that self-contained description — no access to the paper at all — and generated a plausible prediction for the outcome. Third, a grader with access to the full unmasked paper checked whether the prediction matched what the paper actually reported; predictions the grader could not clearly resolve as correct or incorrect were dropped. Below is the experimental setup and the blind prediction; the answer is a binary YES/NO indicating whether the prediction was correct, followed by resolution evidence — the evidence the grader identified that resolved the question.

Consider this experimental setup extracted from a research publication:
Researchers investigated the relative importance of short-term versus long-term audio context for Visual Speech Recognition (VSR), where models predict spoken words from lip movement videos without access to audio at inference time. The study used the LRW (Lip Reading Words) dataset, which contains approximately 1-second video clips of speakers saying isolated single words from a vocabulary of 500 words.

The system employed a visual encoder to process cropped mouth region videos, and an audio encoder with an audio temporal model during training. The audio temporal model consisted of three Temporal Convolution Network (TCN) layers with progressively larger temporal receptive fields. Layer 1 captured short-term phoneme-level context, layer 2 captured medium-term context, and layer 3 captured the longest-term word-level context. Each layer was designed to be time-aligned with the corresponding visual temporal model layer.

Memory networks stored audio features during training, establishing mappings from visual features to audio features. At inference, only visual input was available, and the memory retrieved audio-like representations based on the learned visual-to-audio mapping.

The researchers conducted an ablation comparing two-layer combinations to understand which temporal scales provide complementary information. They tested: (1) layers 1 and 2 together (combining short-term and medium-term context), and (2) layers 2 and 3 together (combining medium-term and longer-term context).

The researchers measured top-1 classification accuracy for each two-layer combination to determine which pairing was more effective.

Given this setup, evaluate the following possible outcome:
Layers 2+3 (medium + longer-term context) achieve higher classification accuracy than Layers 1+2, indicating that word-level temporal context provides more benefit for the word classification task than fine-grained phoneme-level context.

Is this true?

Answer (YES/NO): YES